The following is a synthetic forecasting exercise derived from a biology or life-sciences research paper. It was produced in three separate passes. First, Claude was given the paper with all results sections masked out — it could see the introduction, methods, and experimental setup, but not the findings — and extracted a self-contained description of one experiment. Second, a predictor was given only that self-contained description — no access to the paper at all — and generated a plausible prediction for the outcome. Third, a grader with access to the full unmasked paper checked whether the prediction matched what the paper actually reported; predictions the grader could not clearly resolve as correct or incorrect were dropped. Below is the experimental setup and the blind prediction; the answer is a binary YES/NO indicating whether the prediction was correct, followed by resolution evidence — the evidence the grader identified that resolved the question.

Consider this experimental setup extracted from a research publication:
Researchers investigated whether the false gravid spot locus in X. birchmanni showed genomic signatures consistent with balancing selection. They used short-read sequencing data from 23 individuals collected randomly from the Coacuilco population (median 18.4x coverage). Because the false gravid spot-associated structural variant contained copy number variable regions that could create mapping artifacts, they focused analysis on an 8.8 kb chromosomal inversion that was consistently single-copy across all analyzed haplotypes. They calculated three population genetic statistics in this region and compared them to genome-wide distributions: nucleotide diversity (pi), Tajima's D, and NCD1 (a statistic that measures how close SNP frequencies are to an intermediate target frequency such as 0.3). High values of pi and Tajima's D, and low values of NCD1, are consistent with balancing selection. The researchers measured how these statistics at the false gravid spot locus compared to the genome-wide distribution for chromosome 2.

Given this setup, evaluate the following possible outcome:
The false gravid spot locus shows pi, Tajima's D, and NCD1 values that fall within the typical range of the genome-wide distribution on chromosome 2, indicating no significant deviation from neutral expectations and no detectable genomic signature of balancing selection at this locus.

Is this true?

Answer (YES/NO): NO